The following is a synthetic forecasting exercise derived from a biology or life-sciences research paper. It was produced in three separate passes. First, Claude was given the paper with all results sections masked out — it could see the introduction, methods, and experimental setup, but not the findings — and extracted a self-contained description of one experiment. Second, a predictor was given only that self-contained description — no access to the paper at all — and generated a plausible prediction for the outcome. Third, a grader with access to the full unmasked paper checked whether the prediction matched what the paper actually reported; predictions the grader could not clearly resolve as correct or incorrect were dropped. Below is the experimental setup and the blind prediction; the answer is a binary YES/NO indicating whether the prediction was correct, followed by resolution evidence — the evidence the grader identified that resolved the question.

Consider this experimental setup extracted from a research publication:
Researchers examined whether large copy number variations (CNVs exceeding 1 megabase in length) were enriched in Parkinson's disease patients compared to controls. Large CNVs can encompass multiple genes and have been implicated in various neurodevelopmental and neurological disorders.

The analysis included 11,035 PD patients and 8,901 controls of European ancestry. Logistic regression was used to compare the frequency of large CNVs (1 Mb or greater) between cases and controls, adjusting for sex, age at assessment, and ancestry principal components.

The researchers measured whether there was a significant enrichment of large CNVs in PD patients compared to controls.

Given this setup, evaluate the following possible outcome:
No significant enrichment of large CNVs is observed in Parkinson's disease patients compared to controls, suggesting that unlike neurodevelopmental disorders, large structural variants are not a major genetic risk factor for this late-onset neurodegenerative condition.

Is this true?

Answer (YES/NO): YES